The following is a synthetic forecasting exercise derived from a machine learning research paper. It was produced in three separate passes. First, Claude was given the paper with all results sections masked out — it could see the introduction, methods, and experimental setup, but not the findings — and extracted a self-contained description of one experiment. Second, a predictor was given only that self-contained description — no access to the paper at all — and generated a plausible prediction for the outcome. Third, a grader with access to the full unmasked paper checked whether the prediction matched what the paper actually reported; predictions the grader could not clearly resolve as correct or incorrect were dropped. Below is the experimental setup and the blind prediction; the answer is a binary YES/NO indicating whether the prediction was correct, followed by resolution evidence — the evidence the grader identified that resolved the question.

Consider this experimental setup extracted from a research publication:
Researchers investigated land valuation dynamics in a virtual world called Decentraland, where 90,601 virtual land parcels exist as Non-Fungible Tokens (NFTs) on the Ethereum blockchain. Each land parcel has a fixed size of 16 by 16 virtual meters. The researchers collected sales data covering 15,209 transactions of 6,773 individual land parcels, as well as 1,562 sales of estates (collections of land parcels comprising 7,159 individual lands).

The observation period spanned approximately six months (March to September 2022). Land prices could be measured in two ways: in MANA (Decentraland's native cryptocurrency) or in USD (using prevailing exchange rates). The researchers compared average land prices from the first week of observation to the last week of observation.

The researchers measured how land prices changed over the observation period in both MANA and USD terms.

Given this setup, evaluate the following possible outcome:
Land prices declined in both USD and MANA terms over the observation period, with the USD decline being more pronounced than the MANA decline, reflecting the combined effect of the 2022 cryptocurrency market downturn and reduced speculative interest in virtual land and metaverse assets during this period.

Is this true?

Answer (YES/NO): YES